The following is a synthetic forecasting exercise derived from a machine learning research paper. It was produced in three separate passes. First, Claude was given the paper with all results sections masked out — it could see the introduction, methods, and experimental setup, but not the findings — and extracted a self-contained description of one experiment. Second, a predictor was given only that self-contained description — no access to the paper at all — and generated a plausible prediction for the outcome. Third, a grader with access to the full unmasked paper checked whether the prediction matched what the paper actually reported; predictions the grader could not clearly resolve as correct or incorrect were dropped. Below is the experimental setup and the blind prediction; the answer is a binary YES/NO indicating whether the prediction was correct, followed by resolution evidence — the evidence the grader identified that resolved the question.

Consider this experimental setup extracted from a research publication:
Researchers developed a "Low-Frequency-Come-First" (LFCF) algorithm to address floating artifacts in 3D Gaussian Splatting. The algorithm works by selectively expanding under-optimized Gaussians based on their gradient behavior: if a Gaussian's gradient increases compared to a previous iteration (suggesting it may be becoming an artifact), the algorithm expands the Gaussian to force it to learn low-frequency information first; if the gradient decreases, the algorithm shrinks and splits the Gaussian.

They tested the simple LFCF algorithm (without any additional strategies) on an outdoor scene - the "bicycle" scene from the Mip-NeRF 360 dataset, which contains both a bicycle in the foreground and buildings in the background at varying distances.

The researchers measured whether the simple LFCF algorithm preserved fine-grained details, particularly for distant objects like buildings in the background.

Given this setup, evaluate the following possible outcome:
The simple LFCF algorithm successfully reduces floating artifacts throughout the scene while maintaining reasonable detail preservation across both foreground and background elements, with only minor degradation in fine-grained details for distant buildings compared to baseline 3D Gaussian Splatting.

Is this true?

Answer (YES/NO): NO